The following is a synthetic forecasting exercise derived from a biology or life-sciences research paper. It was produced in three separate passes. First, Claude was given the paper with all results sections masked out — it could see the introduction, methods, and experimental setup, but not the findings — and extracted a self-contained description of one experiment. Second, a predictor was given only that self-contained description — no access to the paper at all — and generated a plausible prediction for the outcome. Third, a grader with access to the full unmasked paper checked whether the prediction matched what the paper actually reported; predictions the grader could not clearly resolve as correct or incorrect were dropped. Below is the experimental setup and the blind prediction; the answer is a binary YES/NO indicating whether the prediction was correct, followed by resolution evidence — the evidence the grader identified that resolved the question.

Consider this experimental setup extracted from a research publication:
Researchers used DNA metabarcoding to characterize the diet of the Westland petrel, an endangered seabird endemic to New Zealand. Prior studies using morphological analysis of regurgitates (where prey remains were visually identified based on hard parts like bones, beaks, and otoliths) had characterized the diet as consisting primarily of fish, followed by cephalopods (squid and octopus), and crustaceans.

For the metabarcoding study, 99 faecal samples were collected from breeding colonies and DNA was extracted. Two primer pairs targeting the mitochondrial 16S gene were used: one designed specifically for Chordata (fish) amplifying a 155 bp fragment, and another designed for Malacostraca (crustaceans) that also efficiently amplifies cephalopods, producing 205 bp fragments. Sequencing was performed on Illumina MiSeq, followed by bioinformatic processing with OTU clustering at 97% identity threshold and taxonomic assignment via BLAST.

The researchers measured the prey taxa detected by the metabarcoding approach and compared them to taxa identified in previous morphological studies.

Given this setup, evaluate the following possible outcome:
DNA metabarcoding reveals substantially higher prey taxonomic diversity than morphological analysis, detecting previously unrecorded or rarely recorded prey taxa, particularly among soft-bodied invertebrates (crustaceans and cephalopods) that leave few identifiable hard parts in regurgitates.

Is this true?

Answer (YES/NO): NO